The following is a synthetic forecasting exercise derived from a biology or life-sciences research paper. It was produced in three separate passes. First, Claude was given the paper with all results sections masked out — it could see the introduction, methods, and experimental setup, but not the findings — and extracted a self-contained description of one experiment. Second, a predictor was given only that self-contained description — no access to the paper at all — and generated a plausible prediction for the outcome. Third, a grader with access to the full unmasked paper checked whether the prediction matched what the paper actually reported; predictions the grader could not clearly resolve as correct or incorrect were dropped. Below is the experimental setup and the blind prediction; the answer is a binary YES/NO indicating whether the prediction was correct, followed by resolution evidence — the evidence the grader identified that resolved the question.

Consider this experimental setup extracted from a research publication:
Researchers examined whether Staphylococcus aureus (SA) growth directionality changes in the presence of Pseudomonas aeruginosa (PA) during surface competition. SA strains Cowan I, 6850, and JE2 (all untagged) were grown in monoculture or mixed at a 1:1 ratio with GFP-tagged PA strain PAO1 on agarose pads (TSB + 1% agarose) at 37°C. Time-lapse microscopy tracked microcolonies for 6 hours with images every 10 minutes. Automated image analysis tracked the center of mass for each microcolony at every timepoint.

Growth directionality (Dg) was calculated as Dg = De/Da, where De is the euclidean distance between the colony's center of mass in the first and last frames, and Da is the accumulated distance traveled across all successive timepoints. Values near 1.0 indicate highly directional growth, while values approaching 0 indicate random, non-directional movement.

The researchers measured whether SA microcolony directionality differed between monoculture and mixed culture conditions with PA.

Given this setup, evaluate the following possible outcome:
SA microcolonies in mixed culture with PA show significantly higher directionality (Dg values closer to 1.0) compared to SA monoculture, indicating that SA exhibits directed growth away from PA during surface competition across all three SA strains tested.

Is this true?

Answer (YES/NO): NO